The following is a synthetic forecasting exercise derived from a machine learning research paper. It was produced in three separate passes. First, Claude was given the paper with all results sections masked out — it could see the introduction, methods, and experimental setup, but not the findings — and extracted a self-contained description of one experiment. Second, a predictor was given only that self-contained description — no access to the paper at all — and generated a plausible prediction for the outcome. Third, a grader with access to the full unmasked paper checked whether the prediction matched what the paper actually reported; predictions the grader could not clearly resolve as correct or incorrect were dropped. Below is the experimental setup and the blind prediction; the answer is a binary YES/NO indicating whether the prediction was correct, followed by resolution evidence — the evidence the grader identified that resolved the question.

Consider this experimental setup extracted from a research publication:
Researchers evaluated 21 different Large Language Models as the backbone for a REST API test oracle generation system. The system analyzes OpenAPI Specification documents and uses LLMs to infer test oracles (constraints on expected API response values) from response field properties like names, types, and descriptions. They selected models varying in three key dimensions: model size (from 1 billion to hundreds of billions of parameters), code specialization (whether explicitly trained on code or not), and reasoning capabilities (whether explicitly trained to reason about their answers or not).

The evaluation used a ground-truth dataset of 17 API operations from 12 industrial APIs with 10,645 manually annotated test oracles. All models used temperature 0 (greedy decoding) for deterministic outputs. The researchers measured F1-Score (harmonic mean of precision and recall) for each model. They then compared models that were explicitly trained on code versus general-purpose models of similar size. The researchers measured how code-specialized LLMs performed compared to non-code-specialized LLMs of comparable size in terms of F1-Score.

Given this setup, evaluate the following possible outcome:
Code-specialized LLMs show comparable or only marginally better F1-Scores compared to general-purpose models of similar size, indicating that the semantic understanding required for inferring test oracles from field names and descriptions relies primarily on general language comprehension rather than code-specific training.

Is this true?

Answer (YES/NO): NO